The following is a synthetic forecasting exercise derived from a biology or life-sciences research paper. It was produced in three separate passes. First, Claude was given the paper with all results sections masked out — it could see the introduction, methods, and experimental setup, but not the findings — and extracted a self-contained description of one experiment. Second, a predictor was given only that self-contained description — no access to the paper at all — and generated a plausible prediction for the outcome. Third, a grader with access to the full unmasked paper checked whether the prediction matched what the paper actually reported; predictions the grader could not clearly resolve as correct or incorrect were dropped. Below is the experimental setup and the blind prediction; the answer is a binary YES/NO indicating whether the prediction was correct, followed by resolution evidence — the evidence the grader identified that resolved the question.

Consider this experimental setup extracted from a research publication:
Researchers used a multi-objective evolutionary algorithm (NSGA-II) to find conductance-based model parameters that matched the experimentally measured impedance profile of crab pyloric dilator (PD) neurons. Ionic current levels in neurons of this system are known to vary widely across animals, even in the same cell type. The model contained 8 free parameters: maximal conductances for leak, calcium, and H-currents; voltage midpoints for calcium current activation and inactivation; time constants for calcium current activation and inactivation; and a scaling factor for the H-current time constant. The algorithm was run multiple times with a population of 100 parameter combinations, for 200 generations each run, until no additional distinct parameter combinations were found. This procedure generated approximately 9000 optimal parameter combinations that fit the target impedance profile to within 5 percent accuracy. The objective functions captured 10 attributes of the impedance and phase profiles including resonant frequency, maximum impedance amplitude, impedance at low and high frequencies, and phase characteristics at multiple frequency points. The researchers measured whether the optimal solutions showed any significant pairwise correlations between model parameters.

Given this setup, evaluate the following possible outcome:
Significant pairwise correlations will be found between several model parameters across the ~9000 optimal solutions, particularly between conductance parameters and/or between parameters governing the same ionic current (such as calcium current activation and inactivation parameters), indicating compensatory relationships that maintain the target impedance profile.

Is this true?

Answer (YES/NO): YES